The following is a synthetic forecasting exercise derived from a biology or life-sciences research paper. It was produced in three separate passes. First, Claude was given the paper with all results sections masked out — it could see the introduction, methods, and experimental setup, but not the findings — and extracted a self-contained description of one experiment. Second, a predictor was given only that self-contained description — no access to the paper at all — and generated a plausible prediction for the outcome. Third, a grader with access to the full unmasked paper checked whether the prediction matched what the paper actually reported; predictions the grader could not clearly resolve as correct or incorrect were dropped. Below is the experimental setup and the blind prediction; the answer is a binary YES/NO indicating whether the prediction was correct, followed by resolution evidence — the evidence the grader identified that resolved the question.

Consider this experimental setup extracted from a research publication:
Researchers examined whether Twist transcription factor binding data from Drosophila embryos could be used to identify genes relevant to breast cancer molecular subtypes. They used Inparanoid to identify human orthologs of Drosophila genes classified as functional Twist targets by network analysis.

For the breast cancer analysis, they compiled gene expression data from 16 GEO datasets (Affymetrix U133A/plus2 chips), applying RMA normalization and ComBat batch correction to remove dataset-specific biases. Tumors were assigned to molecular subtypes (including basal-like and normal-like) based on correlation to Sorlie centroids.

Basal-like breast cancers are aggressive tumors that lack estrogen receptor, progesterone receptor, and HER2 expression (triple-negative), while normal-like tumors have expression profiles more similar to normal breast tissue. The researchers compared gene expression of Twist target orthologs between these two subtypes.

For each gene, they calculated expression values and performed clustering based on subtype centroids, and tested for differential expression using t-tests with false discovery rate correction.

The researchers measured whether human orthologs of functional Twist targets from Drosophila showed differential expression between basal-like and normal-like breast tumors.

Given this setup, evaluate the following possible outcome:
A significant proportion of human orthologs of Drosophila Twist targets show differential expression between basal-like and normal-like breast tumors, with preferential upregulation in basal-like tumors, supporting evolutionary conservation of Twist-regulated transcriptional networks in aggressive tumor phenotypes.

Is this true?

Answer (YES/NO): NO